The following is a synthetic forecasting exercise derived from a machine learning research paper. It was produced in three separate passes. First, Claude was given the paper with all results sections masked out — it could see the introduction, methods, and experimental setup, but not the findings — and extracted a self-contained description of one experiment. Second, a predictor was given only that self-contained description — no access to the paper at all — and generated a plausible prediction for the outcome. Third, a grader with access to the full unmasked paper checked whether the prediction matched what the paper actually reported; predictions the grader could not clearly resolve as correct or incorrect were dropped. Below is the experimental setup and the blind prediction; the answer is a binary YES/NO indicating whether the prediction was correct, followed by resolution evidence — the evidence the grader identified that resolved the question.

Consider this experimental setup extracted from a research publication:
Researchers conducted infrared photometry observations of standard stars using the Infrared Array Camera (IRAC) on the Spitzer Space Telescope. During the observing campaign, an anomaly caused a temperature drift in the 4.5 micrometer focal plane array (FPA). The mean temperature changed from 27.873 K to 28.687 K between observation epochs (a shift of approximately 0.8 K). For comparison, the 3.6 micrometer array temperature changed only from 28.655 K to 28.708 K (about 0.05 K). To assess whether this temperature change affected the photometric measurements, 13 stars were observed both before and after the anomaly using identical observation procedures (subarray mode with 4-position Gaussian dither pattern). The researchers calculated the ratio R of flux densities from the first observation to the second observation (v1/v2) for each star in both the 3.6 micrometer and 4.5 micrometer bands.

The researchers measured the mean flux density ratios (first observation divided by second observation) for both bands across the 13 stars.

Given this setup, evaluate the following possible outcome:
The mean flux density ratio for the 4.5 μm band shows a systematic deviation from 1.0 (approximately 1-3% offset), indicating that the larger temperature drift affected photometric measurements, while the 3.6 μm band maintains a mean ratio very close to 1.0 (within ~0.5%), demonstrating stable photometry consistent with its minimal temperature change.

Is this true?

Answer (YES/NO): NO